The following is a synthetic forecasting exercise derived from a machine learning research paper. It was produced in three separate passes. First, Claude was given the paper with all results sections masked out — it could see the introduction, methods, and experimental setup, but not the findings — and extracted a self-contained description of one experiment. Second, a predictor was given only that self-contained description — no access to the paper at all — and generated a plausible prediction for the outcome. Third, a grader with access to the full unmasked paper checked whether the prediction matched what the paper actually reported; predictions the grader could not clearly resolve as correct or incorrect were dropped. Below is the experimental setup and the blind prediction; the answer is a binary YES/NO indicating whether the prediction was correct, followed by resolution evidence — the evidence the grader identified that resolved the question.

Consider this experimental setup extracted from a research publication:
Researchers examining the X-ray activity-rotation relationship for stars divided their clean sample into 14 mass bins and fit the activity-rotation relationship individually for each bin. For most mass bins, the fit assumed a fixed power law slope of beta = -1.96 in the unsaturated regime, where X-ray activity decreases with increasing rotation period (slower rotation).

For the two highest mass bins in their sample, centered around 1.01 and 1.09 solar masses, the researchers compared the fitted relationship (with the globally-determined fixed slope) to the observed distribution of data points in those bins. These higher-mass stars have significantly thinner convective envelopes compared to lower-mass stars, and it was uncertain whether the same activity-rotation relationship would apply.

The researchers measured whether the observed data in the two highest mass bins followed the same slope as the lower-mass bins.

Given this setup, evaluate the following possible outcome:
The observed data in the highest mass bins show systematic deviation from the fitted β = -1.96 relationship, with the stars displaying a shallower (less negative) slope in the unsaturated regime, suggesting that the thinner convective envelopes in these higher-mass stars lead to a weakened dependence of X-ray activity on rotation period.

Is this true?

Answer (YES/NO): YES